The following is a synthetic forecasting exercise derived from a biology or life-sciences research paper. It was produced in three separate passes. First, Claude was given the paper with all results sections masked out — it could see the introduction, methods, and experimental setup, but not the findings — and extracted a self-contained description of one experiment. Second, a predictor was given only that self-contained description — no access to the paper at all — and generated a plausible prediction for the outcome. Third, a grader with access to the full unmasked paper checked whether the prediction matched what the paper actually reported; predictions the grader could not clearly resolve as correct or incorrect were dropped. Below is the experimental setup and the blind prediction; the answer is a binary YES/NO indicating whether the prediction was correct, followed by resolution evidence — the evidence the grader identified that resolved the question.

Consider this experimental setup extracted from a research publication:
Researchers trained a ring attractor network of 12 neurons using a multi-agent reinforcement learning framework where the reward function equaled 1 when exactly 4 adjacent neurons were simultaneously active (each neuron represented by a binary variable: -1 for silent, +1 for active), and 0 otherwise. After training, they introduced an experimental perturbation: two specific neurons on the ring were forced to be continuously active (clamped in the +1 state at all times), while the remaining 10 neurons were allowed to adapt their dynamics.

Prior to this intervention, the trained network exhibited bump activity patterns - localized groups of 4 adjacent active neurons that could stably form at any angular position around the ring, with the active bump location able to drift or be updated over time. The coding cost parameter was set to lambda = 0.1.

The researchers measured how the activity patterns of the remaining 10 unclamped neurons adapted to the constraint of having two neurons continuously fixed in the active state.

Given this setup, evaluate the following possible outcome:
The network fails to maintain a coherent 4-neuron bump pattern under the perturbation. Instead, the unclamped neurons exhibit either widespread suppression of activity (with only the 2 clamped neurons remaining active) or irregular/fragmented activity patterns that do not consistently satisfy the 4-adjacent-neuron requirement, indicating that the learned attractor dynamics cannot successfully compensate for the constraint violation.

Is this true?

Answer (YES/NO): NO